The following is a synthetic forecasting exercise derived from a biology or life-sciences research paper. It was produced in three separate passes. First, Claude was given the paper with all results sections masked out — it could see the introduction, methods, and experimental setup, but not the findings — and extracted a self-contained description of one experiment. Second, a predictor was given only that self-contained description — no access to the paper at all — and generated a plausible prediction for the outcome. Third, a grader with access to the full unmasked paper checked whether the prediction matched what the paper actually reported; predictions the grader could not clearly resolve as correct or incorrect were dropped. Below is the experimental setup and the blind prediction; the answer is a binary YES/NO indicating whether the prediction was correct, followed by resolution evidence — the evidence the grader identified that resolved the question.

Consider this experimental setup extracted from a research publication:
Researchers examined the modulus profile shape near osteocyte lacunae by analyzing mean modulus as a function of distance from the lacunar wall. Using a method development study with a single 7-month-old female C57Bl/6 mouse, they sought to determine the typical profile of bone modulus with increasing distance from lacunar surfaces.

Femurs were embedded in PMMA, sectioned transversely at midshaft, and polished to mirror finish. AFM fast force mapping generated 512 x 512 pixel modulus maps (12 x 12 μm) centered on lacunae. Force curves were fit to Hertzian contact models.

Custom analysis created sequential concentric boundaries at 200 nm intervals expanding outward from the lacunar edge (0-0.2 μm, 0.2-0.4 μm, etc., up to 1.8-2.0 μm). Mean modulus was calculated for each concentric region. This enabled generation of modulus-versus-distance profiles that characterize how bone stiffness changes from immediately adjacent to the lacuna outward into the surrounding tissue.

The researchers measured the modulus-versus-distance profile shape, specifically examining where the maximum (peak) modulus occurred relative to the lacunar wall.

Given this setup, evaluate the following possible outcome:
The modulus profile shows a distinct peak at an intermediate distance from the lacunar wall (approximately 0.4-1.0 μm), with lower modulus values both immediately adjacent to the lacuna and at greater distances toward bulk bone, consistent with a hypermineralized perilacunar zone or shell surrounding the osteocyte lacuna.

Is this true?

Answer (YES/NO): NO